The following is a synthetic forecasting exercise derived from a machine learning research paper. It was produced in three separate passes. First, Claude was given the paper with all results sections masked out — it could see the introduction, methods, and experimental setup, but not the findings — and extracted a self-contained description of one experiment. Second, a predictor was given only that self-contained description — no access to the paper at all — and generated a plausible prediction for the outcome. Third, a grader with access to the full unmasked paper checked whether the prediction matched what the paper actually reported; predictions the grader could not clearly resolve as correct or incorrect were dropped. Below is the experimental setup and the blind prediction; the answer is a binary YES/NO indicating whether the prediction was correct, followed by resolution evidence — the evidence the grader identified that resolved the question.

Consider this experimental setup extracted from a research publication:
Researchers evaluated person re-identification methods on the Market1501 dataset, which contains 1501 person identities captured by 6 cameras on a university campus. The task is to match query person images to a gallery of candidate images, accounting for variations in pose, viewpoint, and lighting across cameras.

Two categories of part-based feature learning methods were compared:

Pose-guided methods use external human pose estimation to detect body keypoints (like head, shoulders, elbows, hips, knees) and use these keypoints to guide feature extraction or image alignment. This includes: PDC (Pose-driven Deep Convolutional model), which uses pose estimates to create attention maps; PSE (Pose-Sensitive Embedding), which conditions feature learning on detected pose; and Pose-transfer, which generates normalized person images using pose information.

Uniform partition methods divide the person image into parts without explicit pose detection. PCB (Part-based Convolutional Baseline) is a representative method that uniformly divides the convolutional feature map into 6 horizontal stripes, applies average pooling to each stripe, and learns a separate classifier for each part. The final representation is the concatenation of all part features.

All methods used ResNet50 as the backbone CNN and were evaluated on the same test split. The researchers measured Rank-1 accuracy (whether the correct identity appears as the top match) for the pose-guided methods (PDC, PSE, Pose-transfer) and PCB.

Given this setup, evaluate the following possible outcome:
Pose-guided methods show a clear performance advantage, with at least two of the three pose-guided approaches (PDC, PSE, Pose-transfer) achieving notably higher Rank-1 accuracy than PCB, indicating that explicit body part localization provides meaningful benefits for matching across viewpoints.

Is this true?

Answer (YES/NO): NO